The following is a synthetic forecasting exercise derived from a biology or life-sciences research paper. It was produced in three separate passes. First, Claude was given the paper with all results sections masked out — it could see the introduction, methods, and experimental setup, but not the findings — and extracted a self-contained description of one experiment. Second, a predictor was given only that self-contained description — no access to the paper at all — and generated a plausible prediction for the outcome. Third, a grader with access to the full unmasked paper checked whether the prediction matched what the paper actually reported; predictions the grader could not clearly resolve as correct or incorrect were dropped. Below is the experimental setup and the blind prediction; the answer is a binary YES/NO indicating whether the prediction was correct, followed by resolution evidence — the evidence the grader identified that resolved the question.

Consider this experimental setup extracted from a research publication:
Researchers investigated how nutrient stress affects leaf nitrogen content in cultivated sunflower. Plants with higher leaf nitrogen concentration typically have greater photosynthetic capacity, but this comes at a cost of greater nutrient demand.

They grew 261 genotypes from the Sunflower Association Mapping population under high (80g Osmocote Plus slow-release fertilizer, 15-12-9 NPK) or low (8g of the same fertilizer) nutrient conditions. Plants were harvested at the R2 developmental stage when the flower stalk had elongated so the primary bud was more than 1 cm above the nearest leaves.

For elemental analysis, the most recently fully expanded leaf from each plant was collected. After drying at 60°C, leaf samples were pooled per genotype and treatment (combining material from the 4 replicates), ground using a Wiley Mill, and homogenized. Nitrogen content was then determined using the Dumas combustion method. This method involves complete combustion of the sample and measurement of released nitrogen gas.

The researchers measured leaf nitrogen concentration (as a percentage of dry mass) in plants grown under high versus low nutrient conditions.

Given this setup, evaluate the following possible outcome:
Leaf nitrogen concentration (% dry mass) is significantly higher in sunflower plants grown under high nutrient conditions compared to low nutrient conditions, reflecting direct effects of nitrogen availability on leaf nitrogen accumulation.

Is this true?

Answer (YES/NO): YES